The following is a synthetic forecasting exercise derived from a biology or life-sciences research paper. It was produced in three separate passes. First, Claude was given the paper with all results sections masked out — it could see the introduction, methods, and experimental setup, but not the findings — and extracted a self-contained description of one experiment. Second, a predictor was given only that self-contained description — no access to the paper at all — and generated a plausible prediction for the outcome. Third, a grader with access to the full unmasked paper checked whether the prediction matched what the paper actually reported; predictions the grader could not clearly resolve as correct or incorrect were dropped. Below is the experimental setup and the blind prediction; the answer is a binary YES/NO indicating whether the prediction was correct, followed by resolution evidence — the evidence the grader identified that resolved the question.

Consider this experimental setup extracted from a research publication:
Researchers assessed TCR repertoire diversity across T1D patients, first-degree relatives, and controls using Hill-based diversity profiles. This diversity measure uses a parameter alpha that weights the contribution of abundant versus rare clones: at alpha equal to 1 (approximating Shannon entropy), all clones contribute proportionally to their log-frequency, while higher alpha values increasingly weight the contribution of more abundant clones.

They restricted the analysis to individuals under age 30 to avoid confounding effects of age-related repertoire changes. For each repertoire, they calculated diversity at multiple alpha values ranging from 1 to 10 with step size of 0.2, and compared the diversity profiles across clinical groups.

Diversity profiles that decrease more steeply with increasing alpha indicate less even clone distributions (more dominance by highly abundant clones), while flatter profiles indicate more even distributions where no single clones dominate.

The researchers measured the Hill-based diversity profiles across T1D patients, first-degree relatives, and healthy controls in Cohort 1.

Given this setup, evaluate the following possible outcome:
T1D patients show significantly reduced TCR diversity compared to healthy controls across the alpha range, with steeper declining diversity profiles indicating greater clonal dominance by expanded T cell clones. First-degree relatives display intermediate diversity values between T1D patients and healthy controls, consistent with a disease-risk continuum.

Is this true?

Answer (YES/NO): NO